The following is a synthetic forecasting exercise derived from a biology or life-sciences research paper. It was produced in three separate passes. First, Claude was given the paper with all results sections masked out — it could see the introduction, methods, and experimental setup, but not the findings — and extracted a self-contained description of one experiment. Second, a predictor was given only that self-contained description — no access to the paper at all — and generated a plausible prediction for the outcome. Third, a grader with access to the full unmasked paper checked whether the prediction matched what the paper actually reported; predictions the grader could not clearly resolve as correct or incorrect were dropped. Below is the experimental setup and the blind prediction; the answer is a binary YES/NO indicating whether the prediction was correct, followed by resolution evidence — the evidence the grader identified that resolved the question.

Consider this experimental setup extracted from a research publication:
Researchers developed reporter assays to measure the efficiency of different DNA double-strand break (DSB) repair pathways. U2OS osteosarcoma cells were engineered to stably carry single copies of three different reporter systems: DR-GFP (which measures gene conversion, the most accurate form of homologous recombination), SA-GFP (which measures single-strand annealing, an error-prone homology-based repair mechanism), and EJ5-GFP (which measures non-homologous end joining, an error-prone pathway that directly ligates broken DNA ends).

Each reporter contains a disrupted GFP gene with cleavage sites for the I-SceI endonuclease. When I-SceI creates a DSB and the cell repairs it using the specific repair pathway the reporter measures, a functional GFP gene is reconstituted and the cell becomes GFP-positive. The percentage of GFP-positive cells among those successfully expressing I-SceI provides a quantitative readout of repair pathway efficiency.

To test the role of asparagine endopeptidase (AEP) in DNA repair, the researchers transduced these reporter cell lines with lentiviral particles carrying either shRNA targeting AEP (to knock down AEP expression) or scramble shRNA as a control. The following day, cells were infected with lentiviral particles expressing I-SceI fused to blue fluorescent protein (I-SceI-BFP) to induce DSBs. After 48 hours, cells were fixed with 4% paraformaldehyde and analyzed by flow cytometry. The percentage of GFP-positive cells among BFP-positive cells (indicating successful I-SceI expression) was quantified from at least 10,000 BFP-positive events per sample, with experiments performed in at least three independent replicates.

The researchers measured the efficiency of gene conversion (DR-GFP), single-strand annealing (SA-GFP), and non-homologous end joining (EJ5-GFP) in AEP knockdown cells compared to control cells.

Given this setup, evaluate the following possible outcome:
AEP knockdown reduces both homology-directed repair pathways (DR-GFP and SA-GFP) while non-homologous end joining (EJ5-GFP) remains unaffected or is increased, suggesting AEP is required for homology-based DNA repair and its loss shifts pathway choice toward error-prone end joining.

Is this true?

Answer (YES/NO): YES